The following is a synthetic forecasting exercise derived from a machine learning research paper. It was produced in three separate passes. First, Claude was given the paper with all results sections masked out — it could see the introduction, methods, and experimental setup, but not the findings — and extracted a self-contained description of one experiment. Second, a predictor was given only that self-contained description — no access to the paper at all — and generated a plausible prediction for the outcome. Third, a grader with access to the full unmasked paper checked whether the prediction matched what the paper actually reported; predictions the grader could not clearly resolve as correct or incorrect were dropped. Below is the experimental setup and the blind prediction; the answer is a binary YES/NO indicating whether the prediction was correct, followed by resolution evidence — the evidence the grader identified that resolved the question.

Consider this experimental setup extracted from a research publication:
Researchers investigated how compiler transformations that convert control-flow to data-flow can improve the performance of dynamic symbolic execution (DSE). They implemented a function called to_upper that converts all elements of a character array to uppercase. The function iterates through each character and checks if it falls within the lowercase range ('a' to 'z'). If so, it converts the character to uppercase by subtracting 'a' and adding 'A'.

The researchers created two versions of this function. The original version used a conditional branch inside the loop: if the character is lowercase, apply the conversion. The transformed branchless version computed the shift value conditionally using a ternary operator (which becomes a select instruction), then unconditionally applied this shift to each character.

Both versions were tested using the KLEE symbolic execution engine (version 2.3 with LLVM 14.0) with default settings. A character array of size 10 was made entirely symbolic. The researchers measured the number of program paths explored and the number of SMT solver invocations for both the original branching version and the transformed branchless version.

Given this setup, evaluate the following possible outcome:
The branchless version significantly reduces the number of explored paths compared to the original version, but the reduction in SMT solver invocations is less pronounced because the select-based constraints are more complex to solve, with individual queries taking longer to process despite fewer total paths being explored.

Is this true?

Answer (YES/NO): NO